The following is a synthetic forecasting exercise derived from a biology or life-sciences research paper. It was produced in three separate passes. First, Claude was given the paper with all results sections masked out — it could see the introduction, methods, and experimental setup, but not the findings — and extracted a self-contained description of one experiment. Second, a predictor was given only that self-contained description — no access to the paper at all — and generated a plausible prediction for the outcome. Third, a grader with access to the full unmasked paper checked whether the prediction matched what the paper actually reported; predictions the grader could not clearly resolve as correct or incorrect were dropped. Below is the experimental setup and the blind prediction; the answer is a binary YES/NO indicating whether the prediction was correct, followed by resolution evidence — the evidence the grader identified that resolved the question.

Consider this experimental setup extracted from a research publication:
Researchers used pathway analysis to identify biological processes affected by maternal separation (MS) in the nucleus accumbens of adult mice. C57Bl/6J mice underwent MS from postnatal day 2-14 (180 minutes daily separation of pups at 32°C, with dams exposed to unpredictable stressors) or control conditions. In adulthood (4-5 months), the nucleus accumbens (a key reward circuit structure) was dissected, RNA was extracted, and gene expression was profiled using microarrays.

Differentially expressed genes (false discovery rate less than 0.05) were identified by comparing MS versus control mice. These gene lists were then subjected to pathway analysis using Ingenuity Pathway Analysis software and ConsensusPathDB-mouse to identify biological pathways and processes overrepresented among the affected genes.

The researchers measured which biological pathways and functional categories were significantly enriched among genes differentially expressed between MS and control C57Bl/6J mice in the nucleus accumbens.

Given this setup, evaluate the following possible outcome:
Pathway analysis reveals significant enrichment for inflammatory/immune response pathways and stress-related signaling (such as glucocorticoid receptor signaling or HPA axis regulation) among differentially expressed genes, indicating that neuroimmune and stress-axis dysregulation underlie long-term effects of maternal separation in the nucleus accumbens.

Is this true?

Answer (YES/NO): NO